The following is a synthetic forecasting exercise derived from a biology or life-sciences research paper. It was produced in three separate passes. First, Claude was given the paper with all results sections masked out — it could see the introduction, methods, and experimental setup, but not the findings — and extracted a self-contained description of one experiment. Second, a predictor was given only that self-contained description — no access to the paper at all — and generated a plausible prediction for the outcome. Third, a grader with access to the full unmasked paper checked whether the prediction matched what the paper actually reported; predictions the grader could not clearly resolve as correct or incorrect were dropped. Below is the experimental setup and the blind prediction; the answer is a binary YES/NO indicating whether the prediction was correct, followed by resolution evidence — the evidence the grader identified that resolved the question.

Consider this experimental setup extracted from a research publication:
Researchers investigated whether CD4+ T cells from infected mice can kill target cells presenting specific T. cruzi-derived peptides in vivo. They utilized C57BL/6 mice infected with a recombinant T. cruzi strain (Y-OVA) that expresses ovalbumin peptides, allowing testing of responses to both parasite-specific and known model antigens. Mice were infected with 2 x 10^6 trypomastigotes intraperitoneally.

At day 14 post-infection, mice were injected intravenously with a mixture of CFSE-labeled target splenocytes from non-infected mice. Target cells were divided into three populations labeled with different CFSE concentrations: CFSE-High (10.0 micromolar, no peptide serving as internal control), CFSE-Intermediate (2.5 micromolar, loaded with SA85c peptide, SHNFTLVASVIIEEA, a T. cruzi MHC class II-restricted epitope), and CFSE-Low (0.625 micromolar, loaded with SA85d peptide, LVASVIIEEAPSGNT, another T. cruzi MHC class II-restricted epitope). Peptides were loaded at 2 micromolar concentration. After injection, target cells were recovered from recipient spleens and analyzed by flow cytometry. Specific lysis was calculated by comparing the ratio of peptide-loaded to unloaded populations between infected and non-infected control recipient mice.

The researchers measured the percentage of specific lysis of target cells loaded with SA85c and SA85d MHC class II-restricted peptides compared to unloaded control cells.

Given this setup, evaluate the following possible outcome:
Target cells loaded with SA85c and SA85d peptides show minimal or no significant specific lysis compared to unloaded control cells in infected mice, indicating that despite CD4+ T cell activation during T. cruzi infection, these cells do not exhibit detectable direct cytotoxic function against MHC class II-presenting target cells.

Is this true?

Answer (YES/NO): NO